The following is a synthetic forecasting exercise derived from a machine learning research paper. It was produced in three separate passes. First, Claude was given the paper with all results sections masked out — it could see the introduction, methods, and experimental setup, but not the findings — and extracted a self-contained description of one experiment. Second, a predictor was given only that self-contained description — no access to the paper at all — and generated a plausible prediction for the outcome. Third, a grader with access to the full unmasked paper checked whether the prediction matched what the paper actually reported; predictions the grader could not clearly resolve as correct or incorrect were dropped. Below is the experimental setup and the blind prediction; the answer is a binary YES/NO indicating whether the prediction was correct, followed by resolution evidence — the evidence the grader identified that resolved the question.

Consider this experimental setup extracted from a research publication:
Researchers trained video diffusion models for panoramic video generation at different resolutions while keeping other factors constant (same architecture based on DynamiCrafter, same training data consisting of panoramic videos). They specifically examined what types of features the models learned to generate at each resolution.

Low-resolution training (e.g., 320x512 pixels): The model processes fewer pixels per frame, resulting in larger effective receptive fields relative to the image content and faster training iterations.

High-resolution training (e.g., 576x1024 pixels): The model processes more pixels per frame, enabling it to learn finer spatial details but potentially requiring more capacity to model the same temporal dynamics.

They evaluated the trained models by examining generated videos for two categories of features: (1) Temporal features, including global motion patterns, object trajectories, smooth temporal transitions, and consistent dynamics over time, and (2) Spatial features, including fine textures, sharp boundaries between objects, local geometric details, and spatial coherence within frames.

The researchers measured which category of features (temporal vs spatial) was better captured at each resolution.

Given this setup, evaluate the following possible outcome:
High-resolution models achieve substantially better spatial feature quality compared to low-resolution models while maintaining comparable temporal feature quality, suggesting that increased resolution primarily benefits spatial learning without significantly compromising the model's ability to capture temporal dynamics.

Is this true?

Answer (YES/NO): NO